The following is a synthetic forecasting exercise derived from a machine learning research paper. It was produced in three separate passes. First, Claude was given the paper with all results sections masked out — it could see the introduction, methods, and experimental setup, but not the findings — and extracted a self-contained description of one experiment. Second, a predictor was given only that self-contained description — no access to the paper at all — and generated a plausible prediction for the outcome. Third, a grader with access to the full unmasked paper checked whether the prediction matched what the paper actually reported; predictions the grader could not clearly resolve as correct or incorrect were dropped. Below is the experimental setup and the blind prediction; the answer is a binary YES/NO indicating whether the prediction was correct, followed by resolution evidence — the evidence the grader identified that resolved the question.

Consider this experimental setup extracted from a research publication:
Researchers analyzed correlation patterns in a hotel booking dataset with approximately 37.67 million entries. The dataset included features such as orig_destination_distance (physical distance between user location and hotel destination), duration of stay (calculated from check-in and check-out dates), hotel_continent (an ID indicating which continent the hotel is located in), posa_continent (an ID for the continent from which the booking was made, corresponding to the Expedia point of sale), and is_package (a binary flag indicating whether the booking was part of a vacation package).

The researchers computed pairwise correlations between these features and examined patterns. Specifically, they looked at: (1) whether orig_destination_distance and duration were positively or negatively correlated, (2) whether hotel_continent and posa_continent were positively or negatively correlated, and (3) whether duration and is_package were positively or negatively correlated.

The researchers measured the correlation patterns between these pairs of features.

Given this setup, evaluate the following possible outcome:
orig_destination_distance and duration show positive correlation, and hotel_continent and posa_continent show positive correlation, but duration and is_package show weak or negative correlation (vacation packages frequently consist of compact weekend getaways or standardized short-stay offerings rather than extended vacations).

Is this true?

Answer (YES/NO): NO